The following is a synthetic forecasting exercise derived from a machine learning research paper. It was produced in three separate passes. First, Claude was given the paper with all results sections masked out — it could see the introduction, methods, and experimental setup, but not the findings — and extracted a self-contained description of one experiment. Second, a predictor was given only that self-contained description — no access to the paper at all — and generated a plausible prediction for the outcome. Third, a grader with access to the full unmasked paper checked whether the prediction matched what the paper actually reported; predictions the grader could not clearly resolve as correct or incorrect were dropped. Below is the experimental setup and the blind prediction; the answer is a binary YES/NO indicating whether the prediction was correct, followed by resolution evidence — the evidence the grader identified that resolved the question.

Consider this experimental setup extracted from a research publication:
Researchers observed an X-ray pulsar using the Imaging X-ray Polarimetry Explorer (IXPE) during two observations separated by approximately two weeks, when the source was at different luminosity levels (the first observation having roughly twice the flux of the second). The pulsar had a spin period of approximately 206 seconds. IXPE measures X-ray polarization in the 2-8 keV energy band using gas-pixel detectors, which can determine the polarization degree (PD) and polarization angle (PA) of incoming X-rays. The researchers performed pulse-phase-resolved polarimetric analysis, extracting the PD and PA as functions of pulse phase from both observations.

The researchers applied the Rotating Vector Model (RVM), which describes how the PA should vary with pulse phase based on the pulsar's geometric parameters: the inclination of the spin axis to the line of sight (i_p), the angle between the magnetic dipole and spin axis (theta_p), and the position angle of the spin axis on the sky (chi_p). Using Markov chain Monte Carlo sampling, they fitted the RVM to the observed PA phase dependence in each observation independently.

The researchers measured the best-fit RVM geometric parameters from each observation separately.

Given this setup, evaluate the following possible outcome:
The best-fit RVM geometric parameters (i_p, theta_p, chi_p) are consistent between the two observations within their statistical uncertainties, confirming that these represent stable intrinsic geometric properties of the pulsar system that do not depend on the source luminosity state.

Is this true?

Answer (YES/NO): NO